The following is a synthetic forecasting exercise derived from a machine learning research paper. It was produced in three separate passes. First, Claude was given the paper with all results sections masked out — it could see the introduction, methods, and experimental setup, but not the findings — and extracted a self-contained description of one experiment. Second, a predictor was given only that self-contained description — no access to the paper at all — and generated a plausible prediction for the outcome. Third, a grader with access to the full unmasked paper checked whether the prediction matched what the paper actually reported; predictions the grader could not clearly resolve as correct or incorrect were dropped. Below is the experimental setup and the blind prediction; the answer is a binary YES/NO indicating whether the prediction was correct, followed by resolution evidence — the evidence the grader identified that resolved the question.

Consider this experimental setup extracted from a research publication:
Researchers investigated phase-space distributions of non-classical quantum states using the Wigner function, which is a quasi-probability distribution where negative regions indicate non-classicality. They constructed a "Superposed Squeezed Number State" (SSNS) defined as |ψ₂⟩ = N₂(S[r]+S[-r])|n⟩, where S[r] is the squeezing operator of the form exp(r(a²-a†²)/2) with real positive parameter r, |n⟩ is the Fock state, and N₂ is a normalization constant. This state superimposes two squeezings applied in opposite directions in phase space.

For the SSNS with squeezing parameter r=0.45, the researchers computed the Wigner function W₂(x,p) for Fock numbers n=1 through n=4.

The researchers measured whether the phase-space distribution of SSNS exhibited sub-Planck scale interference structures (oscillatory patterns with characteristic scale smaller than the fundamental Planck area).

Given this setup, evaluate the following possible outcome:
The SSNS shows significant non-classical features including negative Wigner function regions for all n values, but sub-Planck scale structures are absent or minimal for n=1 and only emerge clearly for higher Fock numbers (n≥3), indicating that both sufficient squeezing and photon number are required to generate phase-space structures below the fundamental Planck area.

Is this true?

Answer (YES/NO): NO